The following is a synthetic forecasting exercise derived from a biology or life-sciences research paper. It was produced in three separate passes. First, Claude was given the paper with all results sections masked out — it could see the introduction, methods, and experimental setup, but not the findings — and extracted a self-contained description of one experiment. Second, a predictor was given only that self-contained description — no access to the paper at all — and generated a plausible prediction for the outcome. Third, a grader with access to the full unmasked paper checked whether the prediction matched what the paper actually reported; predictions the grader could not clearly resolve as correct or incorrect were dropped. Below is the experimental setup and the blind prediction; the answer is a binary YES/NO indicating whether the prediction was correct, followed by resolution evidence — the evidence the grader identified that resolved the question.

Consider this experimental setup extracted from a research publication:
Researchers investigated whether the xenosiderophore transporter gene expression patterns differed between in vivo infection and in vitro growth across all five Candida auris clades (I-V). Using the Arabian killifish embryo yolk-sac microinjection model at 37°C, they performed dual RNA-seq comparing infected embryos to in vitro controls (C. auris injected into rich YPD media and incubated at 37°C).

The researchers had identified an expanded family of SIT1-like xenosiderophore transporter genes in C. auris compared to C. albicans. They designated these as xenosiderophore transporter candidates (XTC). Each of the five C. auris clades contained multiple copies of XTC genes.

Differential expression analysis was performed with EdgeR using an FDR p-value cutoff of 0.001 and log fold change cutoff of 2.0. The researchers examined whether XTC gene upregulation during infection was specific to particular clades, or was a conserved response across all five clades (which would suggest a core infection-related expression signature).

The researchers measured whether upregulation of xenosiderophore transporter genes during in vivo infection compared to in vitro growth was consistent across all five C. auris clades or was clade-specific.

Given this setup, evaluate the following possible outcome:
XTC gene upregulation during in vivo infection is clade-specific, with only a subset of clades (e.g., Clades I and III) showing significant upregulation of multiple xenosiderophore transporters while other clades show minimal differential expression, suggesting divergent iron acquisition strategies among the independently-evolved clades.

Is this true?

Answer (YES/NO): NO